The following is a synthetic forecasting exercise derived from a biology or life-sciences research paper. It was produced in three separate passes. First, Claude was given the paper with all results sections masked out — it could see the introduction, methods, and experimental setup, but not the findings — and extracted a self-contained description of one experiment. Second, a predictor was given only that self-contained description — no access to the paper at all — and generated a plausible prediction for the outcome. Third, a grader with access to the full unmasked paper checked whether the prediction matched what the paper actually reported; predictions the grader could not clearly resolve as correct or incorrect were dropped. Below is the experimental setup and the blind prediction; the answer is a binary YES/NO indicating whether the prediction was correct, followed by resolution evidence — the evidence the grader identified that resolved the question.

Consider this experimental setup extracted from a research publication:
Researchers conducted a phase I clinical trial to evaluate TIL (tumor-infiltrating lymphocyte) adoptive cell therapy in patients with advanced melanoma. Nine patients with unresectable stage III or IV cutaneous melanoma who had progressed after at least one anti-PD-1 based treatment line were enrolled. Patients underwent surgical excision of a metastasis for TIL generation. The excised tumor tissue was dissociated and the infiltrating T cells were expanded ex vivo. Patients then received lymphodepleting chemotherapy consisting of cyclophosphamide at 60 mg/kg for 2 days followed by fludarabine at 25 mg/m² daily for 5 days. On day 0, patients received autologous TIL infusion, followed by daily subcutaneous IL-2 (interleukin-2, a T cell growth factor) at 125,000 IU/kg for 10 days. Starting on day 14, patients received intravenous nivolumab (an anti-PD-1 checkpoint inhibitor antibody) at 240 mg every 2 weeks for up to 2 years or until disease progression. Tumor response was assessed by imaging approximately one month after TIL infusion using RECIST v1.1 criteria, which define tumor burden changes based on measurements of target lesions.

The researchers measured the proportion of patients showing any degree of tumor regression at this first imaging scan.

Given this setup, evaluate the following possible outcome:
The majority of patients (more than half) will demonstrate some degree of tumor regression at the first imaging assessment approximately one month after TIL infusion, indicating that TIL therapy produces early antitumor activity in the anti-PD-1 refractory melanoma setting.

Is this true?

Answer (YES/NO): YES